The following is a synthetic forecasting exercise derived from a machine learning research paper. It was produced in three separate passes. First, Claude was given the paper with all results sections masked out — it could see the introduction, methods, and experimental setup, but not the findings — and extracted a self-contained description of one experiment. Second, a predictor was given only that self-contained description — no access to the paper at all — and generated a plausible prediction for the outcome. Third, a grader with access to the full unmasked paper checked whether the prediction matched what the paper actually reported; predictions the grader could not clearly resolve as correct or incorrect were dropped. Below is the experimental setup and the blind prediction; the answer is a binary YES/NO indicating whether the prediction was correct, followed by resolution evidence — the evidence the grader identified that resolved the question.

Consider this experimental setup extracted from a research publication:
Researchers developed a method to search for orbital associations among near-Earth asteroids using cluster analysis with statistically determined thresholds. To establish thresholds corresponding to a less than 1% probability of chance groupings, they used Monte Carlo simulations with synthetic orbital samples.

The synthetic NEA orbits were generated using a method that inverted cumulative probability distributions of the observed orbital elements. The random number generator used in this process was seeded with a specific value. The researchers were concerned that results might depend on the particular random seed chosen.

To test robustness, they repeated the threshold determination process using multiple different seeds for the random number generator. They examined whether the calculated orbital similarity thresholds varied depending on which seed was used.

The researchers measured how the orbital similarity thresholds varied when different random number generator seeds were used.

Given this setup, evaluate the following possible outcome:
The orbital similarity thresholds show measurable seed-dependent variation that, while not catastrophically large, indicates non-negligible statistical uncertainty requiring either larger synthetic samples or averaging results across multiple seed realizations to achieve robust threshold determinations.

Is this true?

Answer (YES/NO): NO